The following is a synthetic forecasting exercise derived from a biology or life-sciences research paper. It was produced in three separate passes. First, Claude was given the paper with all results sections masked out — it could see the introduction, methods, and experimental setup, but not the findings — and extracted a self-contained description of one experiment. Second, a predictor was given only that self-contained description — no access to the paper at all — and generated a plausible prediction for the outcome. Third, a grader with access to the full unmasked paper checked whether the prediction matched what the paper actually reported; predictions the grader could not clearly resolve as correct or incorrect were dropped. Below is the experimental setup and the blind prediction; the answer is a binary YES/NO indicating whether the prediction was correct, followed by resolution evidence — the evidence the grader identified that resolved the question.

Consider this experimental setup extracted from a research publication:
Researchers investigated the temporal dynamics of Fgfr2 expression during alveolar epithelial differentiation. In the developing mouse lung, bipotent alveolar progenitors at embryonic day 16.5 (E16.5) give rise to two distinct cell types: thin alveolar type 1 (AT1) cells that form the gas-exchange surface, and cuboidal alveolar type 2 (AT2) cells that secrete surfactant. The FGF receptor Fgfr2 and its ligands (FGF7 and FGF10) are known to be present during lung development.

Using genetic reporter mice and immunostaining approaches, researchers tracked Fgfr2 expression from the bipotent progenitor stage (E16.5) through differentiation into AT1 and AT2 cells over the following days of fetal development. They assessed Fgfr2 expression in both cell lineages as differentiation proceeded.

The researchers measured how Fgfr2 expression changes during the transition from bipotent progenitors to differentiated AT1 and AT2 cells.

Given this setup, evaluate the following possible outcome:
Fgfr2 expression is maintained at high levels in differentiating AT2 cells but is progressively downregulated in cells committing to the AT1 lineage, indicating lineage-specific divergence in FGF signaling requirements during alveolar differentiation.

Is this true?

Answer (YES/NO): YES